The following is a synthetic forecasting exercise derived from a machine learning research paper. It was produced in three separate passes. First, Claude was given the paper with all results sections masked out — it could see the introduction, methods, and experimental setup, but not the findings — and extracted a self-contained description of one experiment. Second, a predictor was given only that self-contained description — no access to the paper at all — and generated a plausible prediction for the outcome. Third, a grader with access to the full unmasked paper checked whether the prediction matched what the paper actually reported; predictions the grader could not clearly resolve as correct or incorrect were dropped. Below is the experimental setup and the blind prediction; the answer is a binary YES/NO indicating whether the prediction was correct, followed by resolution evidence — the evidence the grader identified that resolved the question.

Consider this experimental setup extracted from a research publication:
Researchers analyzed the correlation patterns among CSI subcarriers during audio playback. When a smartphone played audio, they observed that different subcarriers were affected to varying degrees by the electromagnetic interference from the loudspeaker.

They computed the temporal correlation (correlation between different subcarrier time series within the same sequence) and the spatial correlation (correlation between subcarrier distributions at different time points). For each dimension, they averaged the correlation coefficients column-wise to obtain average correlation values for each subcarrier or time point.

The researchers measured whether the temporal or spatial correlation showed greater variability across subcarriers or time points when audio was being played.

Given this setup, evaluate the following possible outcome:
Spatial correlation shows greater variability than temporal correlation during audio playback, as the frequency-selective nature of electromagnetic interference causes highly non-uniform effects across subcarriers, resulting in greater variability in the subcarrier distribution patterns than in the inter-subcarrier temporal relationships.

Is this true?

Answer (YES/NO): NO